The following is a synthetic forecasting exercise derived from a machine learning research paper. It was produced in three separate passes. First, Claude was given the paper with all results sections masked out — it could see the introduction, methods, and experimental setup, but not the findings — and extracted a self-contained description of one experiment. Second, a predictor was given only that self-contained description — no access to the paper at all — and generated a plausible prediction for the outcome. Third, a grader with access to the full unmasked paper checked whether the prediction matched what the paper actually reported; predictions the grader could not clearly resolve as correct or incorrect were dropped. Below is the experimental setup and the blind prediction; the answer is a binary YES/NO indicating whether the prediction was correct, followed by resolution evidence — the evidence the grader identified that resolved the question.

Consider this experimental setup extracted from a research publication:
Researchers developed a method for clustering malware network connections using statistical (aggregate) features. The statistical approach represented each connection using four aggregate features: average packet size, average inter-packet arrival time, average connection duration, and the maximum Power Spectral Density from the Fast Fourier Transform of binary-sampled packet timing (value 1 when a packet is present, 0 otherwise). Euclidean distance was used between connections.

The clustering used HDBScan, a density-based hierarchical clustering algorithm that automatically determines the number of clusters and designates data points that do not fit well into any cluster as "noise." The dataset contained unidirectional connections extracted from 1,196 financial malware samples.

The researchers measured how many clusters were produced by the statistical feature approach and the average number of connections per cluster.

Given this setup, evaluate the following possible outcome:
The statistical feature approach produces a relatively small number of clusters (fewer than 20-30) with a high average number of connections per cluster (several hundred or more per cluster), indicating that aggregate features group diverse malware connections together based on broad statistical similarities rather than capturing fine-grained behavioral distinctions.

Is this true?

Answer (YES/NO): NO